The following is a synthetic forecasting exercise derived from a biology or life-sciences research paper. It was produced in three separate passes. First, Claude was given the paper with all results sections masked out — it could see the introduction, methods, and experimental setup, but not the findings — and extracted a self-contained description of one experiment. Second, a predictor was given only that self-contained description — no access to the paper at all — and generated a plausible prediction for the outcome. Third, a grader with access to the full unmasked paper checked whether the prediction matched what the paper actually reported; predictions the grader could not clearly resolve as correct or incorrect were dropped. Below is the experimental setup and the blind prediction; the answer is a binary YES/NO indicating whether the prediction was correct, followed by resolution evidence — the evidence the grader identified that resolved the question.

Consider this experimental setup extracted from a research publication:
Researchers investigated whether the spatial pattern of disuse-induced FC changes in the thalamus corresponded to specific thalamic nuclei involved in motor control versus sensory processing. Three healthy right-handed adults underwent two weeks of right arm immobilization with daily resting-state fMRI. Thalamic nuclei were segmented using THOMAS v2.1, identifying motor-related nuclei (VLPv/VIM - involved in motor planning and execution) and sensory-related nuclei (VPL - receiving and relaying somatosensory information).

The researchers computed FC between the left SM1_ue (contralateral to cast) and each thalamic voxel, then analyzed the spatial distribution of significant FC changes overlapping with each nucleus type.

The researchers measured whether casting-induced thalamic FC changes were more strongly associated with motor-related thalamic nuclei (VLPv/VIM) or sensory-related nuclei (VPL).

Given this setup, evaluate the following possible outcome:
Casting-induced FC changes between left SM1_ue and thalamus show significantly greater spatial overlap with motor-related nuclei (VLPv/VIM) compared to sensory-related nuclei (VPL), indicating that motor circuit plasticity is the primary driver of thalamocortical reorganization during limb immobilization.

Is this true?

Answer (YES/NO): NO